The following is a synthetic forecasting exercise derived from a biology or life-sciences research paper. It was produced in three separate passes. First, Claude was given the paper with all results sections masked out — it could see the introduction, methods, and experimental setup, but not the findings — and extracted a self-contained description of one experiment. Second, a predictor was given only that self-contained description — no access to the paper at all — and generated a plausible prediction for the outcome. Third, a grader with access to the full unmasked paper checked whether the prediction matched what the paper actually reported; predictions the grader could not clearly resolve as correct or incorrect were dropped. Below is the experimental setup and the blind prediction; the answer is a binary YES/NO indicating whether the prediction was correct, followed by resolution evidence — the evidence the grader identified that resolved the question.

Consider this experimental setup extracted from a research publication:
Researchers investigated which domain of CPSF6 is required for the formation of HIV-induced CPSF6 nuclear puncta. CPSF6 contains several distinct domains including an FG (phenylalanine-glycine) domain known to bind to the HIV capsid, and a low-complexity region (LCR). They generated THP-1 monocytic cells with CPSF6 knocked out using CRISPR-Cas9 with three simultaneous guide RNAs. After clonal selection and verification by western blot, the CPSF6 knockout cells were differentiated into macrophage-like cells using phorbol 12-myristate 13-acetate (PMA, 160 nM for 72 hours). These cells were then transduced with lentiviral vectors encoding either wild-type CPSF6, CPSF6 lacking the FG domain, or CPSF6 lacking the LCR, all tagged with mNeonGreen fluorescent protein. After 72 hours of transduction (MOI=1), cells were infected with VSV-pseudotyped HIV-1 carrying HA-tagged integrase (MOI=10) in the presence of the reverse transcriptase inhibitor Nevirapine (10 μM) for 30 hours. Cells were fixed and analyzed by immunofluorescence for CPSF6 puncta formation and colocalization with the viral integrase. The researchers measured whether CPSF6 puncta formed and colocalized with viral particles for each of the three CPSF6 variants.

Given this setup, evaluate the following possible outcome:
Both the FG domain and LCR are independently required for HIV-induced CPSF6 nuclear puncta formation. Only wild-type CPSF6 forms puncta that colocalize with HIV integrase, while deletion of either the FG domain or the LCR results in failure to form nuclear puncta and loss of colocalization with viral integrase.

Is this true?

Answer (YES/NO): NO